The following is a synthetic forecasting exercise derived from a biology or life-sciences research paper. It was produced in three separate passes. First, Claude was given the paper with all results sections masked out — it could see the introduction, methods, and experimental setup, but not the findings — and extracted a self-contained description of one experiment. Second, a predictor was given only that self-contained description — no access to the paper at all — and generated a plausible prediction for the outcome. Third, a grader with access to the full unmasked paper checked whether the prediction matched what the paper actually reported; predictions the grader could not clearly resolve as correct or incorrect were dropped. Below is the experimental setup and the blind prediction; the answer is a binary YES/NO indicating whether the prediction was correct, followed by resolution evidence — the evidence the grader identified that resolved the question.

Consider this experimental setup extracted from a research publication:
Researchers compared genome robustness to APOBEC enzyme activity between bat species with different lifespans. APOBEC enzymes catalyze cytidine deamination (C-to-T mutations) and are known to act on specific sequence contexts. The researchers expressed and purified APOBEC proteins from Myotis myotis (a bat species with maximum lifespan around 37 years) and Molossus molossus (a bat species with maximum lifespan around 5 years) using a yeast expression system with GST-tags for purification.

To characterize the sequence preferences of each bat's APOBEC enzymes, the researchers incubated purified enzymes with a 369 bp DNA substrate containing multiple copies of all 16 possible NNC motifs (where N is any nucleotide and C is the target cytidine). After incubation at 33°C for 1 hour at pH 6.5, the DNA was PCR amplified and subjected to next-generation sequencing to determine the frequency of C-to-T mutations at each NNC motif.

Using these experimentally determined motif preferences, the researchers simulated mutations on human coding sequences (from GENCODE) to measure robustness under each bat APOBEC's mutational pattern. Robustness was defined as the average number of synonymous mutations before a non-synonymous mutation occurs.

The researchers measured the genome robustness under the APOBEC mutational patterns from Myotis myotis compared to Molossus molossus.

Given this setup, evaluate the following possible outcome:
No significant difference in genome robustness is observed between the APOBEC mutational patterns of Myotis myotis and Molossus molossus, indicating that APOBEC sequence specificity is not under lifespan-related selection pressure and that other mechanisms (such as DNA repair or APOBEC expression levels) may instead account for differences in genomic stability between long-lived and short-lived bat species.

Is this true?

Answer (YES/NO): NO